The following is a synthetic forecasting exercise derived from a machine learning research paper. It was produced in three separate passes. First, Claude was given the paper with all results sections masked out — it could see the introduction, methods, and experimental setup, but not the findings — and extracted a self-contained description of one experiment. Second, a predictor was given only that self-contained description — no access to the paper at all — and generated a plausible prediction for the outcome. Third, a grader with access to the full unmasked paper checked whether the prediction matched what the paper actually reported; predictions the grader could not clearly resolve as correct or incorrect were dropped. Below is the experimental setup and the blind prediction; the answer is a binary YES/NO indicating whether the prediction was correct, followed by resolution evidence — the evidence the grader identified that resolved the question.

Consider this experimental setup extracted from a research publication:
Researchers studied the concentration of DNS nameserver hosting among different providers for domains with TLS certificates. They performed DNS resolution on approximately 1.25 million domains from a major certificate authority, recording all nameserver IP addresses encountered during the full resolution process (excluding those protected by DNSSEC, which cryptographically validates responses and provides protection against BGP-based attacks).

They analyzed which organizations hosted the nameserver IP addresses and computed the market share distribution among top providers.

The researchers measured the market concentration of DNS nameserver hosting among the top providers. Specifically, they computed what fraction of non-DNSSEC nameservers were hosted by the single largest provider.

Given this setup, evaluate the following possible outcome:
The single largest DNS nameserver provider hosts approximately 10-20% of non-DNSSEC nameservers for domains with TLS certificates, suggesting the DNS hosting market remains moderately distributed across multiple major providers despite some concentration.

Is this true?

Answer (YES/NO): NO